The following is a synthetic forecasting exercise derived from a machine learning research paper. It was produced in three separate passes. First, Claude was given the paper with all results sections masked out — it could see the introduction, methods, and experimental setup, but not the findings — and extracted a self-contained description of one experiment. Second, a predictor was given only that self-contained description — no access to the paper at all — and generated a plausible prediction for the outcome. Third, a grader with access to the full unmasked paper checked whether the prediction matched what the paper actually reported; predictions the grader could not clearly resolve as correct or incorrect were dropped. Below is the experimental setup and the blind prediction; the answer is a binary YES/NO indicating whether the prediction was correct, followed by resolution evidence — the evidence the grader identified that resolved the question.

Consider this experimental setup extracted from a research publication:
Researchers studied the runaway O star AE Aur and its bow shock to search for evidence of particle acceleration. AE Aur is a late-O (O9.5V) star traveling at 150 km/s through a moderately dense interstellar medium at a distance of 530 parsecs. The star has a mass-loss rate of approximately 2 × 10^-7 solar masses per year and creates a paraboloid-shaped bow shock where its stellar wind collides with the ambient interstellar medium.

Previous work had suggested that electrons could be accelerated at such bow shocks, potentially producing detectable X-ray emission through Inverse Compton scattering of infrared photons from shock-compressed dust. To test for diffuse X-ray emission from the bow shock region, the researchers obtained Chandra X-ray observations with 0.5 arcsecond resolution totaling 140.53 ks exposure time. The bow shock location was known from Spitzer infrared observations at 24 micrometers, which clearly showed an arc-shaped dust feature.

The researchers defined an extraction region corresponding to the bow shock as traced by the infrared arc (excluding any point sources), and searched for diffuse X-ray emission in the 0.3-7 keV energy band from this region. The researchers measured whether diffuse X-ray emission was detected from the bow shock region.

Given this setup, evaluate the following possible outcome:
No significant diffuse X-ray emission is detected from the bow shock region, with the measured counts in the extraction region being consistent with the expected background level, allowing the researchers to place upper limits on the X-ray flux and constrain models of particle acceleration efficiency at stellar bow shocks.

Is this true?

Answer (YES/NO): YES